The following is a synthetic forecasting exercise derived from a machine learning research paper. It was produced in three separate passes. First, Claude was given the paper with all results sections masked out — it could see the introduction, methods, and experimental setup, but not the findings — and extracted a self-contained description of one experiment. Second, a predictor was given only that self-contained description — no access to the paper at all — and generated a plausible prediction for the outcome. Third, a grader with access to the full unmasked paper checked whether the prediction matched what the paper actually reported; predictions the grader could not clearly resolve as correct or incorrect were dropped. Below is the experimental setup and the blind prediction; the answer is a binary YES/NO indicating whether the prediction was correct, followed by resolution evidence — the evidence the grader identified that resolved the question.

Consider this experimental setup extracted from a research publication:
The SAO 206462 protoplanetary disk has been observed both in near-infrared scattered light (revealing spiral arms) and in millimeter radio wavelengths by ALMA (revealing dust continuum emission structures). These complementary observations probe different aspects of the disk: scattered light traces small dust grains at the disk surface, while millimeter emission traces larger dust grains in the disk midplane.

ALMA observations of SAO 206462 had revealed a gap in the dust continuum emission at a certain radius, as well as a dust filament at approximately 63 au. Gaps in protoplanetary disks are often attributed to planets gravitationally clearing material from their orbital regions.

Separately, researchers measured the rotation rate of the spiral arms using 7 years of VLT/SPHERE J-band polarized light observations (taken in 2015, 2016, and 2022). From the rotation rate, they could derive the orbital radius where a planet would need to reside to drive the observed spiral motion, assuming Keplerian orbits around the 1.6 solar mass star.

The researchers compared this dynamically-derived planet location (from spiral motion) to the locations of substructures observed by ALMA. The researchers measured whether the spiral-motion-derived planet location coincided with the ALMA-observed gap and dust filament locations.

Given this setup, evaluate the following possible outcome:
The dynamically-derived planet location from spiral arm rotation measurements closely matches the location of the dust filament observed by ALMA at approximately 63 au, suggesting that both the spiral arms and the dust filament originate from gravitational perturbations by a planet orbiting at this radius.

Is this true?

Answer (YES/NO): YES